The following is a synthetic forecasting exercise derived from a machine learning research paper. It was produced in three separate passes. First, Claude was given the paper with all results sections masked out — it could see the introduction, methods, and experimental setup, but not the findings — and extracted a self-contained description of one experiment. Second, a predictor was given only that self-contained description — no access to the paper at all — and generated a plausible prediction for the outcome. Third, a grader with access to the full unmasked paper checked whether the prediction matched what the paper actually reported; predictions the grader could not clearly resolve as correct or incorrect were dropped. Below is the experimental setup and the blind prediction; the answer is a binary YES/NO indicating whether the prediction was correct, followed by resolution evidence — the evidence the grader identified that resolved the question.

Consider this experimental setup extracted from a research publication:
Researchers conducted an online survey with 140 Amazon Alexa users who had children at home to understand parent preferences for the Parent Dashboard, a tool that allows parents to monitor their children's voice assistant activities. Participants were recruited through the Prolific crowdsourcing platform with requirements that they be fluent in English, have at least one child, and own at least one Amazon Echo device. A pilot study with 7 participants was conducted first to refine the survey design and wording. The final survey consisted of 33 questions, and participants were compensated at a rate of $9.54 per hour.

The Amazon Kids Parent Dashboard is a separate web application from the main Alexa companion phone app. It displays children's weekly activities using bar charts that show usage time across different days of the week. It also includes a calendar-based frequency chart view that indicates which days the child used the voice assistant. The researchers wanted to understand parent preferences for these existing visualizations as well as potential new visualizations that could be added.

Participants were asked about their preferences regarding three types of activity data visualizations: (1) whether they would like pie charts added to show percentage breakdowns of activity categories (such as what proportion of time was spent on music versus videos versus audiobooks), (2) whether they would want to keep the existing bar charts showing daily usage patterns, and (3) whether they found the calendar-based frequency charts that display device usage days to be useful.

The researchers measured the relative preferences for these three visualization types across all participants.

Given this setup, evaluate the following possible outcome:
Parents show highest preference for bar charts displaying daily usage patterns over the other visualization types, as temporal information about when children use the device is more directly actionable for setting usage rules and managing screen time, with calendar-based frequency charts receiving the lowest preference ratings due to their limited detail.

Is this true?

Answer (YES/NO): NO